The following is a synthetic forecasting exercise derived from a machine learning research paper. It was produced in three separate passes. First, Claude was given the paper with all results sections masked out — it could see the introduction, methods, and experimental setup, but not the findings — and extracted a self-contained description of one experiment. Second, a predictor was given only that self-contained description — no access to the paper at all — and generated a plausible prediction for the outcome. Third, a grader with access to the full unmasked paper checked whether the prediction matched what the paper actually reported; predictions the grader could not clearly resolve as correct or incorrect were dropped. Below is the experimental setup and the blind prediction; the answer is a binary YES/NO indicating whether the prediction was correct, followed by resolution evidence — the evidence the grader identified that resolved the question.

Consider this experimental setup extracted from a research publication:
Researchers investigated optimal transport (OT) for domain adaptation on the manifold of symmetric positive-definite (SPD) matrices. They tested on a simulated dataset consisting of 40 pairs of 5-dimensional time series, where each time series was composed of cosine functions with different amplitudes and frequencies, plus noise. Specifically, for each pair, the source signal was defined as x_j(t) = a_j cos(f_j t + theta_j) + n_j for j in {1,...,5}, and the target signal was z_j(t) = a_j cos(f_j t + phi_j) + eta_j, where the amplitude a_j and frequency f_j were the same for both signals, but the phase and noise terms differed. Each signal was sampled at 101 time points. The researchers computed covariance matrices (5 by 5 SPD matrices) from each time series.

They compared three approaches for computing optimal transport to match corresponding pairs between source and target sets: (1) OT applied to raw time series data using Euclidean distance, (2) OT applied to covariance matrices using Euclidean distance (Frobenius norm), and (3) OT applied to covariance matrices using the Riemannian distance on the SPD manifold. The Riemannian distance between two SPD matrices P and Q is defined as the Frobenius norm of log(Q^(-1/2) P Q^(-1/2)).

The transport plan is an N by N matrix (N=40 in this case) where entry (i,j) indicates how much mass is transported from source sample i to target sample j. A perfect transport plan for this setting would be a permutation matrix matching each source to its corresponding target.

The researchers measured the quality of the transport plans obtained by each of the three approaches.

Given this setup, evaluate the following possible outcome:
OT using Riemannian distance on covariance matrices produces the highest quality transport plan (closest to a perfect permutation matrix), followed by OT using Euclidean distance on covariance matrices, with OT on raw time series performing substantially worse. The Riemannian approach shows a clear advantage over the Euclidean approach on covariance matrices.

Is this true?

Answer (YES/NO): YES